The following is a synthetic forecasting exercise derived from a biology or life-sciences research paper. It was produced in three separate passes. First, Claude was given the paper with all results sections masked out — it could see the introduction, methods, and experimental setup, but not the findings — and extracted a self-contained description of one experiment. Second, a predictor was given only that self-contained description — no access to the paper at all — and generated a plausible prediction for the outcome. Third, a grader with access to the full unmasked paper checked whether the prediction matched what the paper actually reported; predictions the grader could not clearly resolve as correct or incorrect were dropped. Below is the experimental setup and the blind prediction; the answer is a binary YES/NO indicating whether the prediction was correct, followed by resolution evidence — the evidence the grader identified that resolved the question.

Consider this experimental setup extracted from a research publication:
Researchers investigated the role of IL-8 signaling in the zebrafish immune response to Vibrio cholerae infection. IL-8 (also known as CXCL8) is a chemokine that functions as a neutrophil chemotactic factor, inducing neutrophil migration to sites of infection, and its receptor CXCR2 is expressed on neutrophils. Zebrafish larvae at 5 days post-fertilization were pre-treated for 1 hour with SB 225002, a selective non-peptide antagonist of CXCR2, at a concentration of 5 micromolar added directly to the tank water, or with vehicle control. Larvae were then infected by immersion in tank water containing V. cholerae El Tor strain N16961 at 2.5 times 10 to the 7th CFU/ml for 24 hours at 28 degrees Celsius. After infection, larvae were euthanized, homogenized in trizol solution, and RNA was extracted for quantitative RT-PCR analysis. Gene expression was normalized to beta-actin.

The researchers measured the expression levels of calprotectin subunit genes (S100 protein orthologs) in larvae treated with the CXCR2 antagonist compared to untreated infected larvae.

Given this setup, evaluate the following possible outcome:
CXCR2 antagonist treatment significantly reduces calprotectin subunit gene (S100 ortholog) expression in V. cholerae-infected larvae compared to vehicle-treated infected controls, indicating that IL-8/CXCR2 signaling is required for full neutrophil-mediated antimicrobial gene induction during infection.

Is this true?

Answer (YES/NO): YES